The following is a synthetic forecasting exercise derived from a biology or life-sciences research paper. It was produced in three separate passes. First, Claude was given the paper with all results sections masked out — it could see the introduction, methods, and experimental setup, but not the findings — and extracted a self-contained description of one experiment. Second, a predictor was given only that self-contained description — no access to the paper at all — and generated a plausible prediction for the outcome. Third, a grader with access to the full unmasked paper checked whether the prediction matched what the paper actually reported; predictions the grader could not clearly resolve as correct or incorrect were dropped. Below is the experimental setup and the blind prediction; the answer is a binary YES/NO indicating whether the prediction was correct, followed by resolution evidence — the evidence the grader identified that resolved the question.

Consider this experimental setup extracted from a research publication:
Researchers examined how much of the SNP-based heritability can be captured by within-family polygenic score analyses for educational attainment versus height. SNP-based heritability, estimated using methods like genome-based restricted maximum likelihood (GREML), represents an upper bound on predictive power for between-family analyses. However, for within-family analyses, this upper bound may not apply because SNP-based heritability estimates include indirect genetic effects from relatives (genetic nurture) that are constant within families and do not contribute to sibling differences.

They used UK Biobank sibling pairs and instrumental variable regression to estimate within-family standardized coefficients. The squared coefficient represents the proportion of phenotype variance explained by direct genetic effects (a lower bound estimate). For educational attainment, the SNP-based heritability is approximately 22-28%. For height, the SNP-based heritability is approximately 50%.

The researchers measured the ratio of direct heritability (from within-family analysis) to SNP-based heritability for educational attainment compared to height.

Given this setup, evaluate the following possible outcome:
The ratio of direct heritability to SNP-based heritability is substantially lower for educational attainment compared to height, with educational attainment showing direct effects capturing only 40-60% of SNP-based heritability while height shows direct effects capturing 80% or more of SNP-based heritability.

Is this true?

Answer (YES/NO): NO